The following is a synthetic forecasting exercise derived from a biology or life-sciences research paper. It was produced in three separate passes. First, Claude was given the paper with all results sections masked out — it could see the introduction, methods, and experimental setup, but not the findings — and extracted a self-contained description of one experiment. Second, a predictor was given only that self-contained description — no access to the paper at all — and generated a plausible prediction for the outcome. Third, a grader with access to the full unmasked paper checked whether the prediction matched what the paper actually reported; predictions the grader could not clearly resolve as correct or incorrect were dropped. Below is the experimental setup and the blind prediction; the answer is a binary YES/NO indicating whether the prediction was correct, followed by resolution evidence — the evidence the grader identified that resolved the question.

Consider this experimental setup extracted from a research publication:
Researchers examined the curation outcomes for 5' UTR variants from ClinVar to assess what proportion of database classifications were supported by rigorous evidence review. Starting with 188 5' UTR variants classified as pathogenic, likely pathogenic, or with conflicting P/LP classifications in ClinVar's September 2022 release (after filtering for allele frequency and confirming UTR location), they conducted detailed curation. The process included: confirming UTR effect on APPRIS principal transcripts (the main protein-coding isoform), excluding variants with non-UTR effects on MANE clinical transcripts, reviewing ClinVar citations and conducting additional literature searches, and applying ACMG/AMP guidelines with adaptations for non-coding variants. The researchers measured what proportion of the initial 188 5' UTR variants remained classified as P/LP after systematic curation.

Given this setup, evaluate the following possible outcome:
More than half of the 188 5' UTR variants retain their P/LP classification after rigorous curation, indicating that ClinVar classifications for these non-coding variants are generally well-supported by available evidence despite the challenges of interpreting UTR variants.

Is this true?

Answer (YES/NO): NO